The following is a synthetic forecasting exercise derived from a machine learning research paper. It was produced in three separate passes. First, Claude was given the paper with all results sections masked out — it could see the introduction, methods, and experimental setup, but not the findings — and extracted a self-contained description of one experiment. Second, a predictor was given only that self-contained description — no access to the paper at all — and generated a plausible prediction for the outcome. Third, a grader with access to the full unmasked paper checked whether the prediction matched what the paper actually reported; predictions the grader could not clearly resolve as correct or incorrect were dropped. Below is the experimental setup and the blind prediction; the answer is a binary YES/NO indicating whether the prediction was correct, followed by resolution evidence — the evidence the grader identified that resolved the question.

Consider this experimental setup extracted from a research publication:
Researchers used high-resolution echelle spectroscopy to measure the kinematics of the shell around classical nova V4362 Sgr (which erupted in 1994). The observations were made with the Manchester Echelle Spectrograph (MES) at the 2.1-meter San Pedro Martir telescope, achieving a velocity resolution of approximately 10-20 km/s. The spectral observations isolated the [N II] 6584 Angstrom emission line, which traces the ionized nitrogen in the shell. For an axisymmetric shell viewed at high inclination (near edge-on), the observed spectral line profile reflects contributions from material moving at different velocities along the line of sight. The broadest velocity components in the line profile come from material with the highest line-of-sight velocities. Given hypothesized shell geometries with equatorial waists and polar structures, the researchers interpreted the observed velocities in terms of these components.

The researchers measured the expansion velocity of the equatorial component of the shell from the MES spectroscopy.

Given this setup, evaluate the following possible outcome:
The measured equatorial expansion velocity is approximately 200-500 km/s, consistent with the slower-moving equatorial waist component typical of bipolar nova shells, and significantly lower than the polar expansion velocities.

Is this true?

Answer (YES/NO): YES